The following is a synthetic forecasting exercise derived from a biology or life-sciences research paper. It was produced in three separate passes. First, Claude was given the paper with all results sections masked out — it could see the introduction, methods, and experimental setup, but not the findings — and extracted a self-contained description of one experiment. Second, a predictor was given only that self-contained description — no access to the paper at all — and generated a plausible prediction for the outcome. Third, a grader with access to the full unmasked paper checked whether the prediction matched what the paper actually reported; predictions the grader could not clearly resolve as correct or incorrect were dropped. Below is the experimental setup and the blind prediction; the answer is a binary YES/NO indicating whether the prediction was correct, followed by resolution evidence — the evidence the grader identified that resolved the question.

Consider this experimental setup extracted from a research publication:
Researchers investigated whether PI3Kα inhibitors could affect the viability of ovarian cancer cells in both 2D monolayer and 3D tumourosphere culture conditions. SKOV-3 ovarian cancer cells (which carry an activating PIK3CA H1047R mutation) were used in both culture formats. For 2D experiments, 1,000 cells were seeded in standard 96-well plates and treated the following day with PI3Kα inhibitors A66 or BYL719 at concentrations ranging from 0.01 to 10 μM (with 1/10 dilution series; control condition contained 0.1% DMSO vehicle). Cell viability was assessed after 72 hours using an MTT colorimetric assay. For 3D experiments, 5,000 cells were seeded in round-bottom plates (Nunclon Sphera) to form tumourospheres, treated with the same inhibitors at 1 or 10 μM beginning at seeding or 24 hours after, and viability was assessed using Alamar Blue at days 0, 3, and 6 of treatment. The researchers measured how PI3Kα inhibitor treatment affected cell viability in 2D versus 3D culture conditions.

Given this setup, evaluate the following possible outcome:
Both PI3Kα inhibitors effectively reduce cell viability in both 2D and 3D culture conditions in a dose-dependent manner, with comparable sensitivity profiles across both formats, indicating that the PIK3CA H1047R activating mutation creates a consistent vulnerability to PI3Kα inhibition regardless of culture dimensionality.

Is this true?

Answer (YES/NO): NO